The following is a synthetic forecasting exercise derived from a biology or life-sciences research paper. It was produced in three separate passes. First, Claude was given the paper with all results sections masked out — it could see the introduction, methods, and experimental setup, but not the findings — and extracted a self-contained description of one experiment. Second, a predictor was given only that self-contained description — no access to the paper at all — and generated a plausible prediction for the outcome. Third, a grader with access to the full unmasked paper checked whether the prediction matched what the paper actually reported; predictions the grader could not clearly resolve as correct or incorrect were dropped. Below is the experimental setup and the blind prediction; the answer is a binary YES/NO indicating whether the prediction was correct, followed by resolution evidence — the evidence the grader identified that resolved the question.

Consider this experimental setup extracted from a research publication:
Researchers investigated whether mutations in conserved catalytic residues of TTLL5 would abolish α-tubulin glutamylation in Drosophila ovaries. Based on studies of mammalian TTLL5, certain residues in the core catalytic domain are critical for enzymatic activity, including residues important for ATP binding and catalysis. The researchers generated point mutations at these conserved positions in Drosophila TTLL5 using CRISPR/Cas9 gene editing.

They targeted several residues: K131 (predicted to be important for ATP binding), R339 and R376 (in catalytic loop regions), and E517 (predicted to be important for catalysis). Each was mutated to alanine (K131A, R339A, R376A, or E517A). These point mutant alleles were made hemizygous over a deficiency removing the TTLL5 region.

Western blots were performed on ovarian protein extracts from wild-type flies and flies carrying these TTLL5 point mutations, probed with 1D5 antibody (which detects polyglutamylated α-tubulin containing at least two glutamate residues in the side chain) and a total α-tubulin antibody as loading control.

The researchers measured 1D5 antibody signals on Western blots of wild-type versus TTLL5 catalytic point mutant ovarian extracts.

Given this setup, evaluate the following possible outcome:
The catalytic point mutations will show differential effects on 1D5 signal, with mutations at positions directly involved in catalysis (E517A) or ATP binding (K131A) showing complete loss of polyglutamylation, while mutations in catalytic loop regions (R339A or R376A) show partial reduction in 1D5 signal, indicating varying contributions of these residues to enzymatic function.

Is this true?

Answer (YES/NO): NO